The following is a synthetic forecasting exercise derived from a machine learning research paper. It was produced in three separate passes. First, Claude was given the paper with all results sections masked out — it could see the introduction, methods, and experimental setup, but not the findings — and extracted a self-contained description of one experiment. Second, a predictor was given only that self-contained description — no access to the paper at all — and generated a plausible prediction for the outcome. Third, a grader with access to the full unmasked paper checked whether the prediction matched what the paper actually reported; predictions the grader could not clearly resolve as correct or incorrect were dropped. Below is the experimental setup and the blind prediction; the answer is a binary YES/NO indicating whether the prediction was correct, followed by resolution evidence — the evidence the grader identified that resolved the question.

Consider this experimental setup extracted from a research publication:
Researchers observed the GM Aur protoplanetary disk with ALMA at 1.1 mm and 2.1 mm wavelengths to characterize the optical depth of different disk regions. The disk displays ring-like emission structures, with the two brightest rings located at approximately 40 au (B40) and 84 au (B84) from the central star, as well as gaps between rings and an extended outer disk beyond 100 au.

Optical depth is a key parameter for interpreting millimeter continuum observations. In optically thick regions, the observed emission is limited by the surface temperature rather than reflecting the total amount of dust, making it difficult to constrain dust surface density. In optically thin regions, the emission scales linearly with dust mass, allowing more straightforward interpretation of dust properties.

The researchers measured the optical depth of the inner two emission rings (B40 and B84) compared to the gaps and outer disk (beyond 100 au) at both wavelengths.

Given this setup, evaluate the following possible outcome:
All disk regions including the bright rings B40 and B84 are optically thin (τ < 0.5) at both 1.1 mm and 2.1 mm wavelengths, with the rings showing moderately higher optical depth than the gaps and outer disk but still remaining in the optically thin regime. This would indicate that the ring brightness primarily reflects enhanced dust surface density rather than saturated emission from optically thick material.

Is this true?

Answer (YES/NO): NO